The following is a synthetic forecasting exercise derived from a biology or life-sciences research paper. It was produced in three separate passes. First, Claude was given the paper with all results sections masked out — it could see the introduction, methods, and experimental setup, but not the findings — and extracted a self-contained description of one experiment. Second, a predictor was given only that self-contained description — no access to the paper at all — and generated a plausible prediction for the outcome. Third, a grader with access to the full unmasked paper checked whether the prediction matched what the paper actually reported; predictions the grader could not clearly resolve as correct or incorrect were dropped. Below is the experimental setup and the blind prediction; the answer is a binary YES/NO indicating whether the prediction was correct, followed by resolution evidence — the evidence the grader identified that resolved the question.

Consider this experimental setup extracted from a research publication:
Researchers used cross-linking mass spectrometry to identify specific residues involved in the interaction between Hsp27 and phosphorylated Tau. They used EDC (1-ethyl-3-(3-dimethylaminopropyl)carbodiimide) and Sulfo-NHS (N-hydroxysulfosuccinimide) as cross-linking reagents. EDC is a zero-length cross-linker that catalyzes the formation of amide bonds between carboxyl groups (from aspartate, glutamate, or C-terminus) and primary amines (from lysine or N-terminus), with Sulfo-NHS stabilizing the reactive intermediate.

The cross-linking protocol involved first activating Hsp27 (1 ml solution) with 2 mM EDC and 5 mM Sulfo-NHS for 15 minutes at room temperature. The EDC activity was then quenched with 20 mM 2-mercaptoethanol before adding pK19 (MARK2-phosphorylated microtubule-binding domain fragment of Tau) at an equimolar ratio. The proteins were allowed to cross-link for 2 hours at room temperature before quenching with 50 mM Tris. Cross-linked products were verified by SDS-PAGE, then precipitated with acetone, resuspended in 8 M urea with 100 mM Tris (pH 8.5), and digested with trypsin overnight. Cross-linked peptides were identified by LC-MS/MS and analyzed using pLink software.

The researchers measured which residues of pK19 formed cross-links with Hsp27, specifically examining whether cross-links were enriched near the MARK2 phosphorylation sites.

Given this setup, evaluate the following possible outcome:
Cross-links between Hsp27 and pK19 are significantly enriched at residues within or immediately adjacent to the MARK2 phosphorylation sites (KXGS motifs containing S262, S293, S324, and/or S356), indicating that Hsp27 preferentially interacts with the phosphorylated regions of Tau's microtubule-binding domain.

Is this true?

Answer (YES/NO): NO